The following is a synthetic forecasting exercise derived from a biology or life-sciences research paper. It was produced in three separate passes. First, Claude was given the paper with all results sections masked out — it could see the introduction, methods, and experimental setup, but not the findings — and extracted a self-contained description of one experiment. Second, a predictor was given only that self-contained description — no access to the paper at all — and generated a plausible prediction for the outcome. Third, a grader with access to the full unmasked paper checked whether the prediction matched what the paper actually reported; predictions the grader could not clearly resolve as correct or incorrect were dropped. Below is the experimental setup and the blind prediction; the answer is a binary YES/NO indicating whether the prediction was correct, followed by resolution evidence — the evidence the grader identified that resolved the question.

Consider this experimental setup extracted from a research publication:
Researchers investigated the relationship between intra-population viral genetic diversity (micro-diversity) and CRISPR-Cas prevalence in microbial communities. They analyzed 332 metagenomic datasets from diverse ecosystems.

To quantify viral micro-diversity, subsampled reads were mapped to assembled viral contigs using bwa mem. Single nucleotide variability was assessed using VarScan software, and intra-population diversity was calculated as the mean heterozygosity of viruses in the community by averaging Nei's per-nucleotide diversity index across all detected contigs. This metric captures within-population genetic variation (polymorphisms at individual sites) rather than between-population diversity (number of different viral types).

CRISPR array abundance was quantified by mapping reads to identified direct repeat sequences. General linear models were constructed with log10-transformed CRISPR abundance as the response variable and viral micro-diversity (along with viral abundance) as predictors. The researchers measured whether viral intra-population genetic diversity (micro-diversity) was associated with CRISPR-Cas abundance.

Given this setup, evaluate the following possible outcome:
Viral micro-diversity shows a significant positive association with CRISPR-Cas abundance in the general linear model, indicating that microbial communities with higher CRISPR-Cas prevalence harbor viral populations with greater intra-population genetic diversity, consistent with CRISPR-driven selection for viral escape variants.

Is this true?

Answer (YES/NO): NO